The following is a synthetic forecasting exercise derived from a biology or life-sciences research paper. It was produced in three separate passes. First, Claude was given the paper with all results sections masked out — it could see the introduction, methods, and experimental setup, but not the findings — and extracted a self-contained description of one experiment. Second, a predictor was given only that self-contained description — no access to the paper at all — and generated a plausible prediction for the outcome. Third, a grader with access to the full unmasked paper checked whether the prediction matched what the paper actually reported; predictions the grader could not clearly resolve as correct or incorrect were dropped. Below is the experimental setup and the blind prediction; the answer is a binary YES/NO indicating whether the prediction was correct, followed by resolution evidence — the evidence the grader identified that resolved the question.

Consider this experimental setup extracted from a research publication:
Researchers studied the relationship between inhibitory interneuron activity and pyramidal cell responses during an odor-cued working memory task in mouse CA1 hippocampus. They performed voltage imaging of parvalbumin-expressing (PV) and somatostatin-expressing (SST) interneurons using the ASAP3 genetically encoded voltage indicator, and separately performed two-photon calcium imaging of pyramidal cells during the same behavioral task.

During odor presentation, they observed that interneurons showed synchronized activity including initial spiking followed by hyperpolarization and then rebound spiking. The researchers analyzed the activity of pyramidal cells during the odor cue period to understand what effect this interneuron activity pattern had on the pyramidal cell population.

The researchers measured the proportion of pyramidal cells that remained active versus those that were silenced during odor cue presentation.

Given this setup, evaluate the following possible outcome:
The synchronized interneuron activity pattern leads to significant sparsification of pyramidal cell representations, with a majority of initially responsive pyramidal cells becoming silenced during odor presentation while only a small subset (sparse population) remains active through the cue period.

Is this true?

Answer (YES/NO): YES